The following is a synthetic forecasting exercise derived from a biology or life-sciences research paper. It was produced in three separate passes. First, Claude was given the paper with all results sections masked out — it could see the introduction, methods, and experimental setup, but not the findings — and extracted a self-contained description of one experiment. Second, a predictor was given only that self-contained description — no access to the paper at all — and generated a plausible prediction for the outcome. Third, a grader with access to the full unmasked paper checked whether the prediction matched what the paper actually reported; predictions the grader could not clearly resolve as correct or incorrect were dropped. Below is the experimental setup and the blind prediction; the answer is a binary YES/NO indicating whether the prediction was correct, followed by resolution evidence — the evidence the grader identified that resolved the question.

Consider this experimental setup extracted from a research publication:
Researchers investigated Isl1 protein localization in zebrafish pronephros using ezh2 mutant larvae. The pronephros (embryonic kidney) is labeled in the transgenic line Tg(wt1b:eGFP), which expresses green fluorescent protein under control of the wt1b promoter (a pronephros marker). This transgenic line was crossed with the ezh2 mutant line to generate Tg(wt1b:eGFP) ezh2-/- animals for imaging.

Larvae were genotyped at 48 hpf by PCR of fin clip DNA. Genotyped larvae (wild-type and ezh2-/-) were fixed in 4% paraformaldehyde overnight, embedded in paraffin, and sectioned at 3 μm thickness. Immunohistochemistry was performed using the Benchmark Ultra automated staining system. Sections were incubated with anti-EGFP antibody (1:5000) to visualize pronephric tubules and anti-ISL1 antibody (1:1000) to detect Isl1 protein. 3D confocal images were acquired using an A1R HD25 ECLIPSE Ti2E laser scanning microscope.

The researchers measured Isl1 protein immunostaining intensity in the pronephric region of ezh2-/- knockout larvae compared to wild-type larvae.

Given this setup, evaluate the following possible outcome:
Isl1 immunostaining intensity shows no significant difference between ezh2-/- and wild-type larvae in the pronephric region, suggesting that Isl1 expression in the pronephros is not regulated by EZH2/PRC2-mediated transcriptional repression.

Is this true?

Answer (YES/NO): NO